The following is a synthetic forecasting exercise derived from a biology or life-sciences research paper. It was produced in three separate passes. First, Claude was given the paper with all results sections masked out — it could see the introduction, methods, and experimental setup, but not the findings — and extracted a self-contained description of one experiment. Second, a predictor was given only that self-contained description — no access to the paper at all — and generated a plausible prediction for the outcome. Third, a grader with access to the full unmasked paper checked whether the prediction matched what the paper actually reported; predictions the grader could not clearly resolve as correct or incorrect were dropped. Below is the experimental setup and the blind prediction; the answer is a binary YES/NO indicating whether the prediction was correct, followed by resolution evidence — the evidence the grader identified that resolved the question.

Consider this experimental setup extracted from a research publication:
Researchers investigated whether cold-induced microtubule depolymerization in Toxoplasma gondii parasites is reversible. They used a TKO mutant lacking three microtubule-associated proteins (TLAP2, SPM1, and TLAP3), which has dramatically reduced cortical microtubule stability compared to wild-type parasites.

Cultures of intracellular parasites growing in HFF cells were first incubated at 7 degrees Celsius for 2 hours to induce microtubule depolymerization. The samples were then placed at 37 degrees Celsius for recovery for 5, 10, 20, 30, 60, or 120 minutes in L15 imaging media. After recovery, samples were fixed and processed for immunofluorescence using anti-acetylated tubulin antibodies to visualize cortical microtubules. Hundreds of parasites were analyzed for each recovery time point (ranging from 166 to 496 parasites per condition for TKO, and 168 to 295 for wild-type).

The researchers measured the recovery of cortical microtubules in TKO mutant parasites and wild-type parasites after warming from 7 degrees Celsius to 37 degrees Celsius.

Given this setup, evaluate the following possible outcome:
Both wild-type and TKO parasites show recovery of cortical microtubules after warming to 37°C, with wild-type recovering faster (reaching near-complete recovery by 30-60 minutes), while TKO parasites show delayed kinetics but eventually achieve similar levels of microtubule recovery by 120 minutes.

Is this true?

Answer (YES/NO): NO